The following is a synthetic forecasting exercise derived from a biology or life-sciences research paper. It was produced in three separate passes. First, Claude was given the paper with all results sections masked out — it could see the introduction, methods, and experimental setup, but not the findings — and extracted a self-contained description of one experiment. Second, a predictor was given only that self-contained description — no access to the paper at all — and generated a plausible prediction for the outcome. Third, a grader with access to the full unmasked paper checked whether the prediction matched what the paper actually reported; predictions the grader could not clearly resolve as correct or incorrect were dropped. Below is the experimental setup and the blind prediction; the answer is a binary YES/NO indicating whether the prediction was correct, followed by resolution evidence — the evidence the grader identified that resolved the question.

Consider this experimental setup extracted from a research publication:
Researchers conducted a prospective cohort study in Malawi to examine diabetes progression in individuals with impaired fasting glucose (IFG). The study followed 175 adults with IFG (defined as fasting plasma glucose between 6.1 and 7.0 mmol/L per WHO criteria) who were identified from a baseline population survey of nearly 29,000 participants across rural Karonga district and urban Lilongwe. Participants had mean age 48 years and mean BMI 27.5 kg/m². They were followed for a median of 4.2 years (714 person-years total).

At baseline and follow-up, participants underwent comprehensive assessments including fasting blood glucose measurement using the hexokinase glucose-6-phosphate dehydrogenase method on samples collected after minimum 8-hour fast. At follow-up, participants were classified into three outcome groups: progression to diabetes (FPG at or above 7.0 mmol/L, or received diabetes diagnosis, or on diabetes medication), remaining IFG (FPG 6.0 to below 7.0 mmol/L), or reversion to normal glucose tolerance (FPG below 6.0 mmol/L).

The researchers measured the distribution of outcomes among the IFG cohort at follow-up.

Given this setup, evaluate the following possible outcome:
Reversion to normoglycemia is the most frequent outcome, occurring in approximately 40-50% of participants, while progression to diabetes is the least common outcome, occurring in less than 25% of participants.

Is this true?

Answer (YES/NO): NO